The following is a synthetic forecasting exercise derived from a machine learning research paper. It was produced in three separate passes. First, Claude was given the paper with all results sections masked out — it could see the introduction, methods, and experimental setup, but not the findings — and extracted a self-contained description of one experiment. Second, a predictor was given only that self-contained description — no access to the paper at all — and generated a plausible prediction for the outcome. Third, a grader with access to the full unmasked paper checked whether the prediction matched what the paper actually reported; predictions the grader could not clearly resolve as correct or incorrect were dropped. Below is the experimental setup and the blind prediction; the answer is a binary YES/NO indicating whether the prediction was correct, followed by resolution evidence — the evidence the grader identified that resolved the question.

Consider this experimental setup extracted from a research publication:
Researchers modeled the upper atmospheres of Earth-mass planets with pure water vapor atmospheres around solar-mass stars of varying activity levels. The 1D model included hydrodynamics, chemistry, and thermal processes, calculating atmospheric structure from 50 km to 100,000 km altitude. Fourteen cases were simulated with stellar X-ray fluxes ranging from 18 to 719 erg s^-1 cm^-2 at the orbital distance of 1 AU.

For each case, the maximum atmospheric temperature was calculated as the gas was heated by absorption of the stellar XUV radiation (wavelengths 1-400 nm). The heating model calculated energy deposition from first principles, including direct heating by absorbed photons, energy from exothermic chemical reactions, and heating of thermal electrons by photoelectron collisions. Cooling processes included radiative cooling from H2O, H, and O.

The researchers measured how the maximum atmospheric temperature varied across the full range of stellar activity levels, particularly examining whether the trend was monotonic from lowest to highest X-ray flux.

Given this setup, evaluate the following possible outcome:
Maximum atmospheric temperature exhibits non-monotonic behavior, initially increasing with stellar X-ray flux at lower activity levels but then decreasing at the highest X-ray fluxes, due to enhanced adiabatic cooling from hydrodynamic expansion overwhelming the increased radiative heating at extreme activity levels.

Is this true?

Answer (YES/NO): YES